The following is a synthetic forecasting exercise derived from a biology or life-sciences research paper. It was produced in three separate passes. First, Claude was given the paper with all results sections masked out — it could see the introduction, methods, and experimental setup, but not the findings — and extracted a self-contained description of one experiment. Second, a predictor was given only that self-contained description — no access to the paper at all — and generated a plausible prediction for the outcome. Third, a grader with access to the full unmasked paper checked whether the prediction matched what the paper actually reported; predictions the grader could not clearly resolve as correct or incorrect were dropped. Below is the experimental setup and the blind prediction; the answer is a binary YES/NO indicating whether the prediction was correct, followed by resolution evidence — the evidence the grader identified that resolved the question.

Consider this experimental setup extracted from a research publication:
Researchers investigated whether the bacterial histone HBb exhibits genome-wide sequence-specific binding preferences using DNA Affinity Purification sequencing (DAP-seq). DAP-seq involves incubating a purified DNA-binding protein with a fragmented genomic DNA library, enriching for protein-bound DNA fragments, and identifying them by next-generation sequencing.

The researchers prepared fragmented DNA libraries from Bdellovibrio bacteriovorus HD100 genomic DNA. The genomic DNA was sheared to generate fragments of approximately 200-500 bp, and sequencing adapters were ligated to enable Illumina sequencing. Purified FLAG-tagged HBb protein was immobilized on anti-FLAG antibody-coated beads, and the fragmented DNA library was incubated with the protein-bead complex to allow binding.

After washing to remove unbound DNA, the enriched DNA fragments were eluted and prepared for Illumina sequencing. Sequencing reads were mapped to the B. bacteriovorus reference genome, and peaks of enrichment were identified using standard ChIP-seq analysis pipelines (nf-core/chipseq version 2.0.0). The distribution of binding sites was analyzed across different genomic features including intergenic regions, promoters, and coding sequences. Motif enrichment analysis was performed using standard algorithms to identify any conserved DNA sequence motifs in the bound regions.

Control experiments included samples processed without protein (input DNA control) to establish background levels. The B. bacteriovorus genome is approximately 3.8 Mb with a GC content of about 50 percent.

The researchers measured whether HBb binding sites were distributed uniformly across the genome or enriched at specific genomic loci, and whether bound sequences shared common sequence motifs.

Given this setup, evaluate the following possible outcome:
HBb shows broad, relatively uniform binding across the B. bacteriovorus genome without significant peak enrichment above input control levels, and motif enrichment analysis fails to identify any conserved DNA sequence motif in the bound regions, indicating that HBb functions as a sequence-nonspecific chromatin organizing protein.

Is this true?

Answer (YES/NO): NO